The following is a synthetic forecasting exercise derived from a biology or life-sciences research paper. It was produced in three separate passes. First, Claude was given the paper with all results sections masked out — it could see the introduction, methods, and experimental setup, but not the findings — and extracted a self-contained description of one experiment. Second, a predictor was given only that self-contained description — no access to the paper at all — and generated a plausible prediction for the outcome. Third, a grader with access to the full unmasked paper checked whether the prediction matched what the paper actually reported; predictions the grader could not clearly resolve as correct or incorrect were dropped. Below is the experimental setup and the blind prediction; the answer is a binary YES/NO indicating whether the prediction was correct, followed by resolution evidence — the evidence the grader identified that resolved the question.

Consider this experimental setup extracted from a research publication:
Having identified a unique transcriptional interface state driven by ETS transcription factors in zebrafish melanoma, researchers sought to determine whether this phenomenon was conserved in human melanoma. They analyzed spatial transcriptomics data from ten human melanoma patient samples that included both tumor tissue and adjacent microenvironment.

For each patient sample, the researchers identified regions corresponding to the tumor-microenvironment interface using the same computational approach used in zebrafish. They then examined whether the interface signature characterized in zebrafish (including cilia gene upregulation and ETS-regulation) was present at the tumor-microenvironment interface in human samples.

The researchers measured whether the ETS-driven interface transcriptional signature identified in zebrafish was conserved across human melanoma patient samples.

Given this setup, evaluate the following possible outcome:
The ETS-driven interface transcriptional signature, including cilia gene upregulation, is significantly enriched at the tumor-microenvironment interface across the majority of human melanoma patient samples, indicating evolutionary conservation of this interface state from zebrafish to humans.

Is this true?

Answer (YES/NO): YES